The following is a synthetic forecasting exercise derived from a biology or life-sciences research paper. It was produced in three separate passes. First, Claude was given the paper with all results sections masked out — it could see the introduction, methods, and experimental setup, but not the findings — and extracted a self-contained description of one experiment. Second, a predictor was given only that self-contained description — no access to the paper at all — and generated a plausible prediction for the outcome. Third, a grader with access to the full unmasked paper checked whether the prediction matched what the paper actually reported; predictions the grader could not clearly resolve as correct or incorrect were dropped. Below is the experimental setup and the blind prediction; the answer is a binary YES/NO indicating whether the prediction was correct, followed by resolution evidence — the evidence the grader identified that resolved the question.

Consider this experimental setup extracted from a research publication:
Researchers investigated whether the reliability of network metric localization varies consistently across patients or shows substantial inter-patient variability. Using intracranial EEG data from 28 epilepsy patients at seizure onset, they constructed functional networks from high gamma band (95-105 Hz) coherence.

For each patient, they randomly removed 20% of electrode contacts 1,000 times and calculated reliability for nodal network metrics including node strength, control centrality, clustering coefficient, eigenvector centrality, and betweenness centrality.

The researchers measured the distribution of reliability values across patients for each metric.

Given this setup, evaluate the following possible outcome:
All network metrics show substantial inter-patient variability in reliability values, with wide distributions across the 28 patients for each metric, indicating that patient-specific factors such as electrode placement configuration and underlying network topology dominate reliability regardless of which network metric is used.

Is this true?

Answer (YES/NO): NO